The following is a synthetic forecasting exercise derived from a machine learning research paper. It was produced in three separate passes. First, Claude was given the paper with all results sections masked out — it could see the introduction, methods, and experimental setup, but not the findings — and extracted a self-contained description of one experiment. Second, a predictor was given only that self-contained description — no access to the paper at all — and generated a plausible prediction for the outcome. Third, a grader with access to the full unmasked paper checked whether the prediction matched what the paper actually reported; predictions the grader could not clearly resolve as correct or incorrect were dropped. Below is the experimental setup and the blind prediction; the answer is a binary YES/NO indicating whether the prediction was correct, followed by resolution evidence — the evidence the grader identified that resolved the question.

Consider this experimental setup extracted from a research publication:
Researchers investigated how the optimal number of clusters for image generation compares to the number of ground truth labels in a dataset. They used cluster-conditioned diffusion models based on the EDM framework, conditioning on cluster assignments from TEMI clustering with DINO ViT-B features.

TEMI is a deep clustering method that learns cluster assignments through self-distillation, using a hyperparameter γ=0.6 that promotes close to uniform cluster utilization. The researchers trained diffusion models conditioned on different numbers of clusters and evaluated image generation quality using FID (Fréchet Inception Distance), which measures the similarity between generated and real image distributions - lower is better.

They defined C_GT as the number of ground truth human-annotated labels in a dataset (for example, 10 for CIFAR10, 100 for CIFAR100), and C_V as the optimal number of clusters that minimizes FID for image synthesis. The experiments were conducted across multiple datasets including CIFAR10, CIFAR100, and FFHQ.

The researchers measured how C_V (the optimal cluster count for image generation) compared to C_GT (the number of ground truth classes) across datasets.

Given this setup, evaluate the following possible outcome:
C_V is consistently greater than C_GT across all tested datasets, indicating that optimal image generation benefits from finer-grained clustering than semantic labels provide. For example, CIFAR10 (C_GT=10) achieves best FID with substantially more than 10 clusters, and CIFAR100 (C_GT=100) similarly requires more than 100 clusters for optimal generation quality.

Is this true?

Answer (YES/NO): YES